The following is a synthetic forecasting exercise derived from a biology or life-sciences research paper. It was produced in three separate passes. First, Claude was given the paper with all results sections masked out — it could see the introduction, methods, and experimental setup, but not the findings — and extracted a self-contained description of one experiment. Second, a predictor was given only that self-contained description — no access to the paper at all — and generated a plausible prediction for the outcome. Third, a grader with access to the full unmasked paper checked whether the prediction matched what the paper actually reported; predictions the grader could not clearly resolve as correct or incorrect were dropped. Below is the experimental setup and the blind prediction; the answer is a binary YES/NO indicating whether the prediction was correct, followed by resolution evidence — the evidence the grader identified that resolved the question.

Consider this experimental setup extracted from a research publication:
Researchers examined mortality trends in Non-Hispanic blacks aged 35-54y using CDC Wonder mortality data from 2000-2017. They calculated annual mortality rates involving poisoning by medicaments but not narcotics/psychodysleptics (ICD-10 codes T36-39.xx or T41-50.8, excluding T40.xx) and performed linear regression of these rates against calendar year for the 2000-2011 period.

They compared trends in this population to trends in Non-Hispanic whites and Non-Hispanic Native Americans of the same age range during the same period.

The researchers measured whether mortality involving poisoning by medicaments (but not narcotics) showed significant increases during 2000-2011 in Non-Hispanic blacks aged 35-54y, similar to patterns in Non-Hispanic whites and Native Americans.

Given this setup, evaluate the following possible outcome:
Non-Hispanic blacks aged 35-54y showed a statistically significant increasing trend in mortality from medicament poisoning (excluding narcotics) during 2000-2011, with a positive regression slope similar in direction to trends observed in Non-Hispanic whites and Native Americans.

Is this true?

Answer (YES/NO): NO